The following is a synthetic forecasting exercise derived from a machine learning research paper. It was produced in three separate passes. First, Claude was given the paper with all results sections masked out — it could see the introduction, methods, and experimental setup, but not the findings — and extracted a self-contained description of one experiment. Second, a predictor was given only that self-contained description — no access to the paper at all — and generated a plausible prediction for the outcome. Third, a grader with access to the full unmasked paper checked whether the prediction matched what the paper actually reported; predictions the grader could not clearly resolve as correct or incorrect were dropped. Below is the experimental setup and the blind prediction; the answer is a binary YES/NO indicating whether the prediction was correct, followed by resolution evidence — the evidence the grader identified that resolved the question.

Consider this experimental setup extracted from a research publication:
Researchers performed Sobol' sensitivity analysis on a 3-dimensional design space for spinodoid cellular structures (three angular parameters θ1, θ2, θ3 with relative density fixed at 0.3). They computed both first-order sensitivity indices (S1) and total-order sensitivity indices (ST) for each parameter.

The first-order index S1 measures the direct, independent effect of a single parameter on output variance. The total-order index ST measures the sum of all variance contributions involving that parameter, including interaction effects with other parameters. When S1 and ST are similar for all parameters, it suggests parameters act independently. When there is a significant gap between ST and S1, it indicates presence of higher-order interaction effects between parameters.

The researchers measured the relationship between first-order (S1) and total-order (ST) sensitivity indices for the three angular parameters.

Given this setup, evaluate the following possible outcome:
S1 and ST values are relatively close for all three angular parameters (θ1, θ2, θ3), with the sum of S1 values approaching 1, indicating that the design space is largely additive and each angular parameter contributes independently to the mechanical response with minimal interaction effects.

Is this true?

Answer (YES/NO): NO